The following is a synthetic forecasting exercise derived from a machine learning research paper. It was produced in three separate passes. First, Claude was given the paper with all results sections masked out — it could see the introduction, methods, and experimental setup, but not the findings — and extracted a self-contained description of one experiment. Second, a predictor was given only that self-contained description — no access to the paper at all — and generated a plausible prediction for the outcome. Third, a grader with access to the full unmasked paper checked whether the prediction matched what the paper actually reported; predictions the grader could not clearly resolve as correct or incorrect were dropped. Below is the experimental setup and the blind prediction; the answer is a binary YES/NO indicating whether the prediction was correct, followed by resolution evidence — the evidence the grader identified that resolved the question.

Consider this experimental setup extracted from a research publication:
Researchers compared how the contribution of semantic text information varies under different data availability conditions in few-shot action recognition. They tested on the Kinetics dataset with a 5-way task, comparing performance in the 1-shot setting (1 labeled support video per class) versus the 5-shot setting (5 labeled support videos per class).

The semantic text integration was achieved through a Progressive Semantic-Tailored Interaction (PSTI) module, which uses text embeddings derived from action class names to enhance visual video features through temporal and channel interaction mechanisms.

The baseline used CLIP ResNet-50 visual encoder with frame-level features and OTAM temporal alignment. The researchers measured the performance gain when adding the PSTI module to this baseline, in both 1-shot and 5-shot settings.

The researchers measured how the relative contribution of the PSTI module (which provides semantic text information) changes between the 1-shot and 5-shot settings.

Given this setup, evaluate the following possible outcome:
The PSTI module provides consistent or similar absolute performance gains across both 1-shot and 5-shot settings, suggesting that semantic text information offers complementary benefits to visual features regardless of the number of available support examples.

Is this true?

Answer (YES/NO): NO